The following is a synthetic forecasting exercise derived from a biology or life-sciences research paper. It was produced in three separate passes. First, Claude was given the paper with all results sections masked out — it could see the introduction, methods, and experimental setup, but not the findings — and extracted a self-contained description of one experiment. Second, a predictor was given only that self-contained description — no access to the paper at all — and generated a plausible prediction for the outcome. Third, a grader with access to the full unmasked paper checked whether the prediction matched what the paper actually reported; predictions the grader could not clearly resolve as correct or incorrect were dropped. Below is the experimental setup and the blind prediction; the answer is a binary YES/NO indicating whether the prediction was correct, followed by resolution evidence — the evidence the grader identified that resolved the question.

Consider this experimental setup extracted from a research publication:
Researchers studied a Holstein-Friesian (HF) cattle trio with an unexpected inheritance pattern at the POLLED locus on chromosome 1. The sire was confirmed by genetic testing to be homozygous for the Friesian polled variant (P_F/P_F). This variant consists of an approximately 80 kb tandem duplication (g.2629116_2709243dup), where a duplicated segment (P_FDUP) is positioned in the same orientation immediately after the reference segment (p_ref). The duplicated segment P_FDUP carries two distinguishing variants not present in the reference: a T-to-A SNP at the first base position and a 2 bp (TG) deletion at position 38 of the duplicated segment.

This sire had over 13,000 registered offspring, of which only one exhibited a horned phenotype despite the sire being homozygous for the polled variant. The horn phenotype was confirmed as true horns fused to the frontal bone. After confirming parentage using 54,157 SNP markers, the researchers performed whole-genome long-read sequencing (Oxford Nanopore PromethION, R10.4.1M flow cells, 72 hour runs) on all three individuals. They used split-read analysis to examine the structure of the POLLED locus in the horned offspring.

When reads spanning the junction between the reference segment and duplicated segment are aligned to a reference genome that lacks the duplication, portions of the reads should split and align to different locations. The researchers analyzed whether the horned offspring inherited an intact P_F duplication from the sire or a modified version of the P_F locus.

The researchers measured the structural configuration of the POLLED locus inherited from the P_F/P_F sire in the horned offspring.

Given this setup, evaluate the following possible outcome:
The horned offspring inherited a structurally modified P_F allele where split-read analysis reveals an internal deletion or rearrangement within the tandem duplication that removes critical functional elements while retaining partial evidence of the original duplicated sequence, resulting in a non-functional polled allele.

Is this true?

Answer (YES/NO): NO